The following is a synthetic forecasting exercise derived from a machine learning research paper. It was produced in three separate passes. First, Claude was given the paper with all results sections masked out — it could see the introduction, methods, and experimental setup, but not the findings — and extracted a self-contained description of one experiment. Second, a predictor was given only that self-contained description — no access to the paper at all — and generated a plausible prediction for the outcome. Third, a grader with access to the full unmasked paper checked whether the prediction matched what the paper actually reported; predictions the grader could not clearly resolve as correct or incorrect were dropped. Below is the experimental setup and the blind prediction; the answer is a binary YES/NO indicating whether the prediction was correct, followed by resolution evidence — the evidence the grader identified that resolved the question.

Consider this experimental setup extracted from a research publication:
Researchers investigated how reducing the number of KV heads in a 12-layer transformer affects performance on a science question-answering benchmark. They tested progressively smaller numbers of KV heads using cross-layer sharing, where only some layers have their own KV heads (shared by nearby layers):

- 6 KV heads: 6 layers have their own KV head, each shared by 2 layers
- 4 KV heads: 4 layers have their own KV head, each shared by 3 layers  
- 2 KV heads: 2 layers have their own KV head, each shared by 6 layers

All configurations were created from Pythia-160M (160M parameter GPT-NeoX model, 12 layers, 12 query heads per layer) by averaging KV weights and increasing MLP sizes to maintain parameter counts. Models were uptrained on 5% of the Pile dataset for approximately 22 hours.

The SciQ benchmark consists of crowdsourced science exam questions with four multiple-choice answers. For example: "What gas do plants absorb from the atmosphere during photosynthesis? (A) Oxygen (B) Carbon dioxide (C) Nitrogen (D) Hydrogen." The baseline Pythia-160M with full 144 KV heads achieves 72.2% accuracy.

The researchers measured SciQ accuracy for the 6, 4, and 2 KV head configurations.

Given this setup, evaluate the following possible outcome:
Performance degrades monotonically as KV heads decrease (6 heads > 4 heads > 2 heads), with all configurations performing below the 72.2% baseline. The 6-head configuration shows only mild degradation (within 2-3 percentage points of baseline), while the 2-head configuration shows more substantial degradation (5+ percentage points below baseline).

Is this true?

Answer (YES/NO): YES